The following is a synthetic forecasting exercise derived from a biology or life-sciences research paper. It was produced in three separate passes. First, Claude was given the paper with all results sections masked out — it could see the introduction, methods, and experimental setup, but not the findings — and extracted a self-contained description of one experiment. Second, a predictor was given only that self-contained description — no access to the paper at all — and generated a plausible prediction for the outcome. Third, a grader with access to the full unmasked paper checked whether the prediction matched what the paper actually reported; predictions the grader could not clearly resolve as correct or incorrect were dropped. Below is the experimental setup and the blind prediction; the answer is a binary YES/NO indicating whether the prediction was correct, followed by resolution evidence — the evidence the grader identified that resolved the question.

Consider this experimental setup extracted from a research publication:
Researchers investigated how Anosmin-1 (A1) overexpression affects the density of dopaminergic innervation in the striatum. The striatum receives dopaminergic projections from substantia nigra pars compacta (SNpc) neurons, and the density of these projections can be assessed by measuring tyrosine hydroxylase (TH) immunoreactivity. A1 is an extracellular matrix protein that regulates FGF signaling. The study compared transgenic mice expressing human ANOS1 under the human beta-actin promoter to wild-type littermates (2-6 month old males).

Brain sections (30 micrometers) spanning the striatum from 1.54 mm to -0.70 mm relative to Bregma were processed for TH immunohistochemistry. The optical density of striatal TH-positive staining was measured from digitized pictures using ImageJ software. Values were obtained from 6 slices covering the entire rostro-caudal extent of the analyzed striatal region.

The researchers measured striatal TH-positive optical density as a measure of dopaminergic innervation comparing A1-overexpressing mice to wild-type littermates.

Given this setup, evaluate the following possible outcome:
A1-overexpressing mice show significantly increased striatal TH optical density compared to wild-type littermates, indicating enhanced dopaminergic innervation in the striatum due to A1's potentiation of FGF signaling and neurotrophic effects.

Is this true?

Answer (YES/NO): NO